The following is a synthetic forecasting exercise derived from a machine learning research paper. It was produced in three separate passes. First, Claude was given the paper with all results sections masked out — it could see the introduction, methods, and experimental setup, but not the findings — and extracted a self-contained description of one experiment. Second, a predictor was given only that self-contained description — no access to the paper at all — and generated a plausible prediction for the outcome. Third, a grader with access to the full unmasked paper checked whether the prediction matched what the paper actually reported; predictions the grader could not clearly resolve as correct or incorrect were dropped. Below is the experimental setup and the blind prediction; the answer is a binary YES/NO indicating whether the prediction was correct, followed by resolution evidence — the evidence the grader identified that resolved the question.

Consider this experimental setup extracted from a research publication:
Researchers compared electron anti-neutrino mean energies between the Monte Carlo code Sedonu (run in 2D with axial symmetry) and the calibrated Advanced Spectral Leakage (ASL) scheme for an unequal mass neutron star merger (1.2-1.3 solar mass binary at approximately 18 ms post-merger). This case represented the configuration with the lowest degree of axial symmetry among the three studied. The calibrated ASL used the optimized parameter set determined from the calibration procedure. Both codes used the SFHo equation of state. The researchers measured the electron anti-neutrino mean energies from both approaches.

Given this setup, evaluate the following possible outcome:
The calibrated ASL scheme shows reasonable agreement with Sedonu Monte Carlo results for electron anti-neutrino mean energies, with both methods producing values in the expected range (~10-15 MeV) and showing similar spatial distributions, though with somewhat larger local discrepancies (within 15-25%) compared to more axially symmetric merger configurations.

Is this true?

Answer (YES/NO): NO